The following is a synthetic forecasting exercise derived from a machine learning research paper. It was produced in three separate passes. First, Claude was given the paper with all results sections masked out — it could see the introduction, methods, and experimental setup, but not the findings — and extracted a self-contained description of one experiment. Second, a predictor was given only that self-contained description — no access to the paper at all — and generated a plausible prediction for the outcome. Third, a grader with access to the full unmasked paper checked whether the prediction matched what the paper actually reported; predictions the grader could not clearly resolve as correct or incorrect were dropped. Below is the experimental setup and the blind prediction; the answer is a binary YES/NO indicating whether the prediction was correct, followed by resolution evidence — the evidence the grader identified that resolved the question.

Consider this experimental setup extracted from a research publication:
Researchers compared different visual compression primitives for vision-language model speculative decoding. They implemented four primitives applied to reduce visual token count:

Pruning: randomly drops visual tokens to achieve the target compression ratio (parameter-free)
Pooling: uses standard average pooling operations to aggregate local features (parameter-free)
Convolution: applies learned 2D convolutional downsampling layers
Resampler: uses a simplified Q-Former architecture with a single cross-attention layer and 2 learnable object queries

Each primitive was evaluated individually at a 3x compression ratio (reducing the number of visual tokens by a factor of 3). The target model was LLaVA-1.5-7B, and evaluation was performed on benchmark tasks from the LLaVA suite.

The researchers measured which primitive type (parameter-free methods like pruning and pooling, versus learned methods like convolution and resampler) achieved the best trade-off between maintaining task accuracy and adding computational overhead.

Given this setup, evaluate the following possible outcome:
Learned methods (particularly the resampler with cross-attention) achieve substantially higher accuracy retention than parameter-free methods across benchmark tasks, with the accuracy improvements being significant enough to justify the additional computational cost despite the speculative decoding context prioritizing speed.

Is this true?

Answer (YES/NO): NO